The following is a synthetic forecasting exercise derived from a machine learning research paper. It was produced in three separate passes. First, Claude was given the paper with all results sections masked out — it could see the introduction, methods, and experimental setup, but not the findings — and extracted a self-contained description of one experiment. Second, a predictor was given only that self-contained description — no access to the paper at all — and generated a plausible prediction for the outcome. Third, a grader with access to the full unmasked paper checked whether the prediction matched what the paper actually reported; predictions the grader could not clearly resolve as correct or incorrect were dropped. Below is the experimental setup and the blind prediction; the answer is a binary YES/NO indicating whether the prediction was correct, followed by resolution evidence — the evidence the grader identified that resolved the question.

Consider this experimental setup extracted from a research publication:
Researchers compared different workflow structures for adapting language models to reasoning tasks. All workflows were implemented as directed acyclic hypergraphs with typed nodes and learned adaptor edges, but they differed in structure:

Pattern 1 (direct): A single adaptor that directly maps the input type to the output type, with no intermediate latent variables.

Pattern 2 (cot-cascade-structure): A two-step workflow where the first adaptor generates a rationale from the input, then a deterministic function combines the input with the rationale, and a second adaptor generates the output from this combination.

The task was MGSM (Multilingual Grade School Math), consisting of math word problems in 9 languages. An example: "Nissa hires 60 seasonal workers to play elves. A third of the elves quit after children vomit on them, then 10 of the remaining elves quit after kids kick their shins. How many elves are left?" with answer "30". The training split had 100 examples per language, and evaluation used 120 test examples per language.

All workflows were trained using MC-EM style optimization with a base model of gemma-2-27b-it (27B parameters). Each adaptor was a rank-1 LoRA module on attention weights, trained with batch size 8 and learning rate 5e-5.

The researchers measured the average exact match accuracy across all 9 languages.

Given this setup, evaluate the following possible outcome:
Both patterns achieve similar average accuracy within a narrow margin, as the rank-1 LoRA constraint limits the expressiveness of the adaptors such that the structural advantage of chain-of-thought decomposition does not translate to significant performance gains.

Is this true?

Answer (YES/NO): NO